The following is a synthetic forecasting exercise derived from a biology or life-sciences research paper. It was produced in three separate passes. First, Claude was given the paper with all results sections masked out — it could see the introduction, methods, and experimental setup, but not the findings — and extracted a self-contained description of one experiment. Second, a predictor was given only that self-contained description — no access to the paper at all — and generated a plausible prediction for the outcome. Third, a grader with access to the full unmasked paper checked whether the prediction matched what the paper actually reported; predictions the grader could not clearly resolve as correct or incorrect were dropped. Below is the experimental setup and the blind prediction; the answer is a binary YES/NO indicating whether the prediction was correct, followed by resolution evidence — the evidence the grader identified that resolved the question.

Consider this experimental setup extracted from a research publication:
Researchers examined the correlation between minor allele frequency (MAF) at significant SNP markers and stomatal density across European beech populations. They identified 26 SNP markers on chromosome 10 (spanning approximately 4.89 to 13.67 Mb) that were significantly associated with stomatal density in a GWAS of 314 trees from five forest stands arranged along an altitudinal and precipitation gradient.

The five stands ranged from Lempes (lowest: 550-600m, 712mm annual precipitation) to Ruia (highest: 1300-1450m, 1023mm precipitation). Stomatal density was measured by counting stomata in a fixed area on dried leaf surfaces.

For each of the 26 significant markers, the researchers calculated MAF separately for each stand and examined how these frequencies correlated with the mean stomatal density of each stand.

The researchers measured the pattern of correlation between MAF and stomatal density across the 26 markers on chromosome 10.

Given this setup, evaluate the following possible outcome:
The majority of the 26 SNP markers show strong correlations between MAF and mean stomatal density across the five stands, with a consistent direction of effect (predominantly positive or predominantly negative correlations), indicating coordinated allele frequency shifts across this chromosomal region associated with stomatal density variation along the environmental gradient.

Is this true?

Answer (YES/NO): YES